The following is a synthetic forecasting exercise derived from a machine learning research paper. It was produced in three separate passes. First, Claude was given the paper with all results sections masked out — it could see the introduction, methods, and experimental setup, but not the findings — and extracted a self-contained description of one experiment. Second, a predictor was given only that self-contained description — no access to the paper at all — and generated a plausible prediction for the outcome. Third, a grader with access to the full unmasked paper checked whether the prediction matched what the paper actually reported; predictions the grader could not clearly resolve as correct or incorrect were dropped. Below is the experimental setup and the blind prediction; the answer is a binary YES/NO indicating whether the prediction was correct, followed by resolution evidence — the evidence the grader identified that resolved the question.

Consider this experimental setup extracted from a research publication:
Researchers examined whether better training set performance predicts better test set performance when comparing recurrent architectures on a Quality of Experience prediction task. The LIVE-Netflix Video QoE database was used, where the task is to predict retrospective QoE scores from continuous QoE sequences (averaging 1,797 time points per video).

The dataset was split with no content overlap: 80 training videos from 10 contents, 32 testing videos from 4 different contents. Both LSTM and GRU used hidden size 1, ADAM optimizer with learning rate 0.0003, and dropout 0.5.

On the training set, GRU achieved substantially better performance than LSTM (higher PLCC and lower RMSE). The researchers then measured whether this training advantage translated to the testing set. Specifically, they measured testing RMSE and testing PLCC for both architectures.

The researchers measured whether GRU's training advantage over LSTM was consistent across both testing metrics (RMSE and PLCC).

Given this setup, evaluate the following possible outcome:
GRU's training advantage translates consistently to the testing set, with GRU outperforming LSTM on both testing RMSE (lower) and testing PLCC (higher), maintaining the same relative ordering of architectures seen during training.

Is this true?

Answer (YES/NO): NO